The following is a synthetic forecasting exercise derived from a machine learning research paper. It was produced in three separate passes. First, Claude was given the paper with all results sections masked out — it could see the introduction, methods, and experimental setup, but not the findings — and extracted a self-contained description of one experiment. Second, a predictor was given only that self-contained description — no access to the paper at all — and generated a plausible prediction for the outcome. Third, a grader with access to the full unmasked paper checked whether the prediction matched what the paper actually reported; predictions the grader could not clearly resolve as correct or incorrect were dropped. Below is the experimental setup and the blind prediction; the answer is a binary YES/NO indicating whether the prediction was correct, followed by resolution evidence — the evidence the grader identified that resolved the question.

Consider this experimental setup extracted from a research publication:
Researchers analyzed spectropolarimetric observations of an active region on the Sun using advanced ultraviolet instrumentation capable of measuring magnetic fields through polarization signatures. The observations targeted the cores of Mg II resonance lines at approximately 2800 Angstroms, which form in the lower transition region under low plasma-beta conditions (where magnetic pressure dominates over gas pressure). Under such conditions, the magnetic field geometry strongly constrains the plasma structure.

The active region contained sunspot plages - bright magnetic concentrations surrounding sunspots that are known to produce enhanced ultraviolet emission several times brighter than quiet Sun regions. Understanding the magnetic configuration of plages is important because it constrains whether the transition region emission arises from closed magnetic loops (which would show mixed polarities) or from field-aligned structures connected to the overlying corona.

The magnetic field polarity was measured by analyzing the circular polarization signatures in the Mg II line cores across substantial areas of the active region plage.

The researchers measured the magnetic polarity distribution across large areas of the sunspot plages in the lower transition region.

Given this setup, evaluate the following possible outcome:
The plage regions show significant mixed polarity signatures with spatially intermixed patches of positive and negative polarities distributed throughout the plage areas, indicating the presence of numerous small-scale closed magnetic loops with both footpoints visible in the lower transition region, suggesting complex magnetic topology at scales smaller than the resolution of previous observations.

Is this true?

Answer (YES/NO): NO